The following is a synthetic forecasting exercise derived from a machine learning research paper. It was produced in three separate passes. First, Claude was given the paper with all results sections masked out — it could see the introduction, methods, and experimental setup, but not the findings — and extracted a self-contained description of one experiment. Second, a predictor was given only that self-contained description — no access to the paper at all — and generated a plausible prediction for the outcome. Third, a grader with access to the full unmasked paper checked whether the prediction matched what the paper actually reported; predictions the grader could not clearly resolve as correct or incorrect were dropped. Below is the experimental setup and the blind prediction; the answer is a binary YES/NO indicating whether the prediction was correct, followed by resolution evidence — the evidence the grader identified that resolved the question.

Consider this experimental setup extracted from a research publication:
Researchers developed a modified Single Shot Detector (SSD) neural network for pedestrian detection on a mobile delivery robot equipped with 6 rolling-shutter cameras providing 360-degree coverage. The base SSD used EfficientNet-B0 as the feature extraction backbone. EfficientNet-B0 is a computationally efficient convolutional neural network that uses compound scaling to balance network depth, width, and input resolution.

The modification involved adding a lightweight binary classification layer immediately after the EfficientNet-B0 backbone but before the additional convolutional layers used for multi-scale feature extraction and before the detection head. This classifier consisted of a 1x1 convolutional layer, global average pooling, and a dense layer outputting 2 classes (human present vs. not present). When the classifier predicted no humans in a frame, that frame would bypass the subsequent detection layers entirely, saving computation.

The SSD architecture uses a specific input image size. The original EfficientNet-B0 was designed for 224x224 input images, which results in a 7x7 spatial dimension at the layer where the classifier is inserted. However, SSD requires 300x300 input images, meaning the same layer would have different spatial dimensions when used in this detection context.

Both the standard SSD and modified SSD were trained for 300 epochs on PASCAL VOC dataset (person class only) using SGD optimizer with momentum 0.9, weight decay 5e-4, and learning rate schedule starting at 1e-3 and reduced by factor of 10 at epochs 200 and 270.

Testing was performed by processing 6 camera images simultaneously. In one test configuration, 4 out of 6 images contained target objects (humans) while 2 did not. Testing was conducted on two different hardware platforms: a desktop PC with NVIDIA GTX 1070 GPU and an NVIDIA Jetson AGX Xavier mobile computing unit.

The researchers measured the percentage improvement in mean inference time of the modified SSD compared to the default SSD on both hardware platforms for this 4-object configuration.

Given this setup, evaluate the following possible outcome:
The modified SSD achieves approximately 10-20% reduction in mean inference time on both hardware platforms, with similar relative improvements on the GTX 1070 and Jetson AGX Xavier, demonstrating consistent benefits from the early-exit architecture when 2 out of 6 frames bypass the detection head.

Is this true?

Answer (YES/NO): NO